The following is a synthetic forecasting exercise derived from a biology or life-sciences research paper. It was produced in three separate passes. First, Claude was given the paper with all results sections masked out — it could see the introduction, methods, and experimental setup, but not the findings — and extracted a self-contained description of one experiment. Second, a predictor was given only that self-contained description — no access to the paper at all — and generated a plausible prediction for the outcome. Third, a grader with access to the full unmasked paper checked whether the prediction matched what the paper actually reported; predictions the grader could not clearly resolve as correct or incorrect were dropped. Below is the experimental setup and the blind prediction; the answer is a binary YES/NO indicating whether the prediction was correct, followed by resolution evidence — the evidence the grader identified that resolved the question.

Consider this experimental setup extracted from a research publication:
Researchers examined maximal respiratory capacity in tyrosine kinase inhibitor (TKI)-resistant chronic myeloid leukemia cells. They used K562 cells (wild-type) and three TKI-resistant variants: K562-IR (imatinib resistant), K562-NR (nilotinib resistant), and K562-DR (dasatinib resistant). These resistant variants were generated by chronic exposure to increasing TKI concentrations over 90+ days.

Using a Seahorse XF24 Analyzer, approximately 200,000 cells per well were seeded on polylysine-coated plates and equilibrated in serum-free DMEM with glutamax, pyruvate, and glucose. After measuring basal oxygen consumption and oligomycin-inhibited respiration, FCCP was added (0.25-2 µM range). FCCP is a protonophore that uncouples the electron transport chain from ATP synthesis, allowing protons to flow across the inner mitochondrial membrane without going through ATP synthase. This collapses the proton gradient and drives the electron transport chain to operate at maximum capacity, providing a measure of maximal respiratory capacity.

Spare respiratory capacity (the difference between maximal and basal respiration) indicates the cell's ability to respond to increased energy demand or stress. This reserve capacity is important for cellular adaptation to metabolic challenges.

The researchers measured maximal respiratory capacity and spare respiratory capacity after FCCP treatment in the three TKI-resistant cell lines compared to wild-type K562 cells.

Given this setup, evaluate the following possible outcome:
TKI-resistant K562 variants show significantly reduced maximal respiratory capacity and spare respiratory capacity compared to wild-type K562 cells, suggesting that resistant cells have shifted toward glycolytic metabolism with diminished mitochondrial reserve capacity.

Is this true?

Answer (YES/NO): YES